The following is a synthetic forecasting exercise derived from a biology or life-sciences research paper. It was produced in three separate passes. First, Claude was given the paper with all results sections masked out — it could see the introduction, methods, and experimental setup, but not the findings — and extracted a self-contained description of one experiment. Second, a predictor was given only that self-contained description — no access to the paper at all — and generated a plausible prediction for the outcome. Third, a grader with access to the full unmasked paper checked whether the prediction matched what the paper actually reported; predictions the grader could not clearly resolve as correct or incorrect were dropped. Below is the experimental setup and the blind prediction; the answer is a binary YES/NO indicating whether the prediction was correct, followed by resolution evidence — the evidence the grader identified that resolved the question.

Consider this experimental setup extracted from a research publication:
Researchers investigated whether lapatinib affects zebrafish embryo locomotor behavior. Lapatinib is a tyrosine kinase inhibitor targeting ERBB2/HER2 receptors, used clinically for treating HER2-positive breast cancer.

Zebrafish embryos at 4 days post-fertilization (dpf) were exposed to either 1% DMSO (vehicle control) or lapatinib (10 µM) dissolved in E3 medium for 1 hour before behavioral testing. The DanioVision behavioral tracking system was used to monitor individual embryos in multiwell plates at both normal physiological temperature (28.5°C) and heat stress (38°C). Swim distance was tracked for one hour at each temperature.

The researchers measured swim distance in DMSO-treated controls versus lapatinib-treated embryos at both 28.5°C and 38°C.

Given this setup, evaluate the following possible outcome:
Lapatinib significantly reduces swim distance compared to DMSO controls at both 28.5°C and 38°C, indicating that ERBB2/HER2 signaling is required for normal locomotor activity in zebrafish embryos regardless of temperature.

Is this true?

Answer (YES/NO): NO